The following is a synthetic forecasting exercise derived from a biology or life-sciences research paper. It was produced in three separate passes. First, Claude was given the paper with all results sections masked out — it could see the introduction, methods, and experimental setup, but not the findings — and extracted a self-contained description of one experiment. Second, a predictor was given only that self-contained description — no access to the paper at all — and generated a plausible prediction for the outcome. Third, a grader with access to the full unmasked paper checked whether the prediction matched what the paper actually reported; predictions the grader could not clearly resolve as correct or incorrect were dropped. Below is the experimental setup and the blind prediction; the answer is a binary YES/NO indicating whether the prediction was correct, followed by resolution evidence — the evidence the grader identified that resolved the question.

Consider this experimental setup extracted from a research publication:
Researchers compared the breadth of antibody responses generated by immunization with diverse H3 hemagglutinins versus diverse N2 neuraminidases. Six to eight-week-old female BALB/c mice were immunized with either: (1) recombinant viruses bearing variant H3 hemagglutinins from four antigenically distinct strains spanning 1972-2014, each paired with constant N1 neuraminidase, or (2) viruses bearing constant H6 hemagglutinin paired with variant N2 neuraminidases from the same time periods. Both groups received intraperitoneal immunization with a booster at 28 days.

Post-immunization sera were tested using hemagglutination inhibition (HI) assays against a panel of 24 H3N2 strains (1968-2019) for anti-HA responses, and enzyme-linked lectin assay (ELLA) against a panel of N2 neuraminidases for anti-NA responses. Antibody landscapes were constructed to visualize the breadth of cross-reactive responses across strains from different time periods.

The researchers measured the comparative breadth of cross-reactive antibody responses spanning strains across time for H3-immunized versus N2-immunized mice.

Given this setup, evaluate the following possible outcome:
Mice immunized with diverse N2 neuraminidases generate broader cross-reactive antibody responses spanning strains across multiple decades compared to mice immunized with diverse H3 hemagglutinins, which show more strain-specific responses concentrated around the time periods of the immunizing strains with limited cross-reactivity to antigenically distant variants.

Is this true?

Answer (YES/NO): YES